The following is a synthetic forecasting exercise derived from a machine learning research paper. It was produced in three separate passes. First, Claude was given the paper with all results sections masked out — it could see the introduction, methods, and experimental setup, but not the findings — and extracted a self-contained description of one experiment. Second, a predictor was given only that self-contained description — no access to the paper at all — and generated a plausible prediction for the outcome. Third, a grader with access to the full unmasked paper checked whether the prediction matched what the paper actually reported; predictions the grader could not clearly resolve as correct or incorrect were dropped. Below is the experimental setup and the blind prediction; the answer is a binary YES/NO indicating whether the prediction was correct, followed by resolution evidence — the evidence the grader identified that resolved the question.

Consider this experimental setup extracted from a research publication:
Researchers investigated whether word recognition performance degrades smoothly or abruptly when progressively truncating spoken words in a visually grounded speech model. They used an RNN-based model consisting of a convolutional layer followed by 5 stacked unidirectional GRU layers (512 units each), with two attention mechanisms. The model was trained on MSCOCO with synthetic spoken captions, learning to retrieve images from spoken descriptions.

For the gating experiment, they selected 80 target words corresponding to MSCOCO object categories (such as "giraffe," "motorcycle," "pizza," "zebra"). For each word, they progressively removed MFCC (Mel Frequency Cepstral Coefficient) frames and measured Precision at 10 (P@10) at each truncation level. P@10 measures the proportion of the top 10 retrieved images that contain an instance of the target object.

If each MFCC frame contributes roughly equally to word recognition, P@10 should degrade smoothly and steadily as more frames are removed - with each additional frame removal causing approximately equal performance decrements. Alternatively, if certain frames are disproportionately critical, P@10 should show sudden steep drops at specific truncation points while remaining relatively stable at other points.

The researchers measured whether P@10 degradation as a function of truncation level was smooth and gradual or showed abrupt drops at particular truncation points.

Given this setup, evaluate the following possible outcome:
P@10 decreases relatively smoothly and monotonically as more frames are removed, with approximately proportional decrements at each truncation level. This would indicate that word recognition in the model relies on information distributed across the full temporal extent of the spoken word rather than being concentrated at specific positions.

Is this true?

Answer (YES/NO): NO